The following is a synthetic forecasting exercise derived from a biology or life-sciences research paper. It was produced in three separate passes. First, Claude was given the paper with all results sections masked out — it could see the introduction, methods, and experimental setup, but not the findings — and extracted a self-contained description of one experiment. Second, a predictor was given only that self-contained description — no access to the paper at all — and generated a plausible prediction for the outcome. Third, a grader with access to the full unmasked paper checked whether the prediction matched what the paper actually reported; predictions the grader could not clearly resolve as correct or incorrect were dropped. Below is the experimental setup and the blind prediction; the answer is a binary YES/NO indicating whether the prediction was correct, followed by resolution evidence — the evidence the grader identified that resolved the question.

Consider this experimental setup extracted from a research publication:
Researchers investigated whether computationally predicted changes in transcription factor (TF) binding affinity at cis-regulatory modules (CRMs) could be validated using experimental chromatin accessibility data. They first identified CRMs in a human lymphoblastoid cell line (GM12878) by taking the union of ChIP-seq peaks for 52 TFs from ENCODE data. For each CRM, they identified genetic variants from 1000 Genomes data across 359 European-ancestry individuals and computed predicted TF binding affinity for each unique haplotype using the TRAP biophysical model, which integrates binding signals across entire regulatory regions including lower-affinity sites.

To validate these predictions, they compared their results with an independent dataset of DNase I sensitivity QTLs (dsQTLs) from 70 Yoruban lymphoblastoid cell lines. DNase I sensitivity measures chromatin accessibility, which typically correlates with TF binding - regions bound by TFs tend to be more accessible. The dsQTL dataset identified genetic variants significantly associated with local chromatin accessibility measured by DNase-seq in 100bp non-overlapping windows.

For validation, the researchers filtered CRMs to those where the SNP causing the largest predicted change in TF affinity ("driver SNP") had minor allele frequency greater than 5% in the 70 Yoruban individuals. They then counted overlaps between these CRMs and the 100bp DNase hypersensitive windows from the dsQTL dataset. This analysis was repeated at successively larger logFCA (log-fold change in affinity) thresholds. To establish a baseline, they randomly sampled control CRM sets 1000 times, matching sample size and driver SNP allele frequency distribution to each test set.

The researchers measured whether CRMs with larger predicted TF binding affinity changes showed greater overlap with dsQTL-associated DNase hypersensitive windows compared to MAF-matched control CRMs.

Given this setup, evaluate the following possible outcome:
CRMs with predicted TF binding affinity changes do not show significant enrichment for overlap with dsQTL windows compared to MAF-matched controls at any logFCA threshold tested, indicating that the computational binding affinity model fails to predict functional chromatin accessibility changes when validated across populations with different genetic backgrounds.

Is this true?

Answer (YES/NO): NO